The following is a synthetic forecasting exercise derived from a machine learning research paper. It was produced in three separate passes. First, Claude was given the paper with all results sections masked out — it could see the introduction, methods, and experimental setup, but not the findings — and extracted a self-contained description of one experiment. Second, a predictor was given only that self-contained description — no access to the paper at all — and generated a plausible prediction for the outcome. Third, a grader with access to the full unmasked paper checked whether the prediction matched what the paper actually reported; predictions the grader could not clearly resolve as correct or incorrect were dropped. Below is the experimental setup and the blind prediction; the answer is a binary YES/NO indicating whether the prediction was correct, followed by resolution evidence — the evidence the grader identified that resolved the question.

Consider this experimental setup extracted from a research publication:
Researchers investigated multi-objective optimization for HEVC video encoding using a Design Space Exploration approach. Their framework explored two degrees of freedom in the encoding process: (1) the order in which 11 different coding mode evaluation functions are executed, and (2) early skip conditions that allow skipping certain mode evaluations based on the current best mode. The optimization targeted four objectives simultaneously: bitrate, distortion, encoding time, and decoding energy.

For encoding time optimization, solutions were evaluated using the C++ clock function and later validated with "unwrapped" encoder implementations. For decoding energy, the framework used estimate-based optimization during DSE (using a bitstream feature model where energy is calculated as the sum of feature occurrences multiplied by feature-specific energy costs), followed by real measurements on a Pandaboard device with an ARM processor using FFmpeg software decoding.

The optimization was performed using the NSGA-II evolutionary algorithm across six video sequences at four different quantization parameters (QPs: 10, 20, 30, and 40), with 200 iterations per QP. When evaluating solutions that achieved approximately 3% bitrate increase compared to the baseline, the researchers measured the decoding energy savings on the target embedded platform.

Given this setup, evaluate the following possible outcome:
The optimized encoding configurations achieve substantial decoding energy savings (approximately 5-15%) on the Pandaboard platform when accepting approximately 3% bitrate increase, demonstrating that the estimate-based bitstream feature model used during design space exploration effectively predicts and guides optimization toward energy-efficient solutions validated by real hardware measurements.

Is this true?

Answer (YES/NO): NO